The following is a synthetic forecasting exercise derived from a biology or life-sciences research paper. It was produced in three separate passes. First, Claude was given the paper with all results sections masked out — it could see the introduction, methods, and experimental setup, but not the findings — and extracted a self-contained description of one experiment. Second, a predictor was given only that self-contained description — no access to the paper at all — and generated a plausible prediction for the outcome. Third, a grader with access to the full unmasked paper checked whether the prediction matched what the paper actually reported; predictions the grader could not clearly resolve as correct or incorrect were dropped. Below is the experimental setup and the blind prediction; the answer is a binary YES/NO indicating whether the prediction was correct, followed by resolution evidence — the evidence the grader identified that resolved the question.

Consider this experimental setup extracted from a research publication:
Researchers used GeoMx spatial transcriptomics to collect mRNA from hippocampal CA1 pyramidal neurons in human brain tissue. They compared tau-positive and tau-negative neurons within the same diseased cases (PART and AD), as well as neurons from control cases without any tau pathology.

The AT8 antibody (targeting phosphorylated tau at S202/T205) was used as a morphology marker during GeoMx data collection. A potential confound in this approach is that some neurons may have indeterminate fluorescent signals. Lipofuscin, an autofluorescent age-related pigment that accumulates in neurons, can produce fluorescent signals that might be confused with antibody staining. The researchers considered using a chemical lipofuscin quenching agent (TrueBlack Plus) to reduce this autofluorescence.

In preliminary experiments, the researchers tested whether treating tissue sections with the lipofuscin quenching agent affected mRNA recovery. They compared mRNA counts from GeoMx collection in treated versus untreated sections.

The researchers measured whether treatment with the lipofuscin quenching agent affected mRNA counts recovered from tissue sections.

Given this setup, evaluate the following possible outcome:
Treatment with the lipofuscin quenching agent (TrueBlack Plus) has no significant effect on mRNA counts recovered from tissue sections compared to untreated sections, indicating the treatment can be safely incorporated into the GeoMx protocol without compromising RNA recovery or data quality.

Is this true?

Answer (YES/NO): NO